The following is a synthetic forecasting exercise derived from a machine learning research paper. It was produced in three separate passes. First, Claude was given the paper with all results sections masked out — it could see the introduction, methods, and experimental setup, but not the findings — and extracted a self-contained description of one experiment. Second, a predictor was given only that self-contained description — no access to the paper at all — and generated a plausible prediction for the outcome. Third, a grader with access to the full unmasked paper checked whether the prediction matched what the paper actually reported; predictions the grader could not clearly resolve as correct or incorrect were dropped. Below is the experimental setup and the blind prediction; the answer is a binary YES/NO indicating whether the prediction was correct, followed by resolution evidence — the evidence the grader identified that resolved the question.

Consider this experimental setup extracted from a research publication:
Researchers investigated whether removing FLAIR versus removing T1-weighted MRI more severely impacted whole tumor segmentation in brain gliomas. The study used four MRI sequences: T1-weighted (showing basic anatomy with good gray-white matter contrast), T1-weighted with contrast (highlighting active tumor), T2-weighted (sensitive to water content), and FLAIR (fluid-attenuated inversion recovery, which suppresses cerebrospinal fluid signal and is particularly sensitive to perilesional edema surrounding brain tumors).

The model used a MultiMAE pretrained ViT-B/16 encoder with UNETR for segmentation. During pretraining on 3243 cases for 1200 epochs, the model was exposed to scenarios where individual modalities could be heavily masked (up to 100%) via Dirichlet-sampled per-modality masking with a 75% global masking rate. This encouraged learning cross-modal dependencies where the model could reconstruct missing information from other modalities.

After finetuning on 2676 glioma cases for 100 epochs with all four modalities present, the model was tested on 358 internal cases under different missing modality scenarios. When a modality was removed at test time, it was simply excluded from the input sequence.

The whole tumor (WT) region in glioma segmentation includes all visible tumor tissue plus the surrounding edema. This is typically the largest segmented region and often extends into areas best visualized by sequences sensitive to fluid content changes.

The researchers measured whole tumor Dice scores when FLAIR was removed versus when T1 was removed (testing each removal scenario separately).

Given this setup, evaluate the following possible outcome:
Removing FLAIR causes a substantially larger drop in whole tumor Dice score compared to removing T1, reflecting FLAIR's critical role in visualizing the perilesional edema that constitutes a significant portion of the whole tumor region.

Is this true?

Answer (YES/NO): YES